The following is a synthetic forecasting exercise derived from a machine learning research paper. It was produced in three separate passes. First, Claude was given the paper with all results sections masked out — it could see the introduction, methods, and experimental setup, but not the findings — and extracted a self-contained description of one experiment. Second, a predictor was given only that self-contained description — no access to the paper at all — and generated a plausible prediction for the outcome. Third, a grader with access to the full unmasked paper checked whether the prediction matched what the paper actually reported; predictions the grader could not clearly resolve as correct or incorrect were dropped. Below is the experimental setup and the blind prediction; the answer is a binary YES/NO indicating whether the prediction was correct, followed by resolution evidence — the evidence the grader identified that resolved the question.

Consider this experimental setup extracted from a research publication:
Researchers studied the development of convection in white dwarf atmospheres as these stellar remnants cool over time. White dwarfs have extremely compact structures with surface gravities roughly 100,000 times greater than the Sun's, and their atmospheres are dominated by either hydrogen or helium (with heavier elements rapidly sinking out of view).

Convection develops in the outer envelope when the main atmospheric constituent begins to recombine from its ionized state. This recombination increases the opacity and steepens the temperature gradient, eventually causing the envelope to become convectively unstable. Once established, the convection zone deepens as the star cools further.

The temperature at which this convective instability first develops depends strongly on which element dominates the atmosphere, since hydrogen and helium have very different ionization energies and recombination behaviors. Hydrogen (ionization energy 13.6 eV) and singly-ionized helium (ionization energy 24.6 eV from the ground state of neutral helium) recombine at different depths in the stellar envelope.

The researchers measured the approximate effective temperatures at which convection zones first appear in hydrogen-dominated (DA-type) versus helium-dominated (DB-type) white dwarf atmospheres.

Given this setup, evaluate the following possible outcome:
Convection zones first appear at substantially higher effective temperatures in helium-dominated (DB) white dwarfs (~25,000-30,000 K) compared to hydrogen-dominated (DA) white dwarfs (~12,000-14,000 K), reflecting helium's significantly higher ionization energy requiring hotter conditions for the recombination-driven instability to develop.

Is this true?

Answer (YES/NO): NO